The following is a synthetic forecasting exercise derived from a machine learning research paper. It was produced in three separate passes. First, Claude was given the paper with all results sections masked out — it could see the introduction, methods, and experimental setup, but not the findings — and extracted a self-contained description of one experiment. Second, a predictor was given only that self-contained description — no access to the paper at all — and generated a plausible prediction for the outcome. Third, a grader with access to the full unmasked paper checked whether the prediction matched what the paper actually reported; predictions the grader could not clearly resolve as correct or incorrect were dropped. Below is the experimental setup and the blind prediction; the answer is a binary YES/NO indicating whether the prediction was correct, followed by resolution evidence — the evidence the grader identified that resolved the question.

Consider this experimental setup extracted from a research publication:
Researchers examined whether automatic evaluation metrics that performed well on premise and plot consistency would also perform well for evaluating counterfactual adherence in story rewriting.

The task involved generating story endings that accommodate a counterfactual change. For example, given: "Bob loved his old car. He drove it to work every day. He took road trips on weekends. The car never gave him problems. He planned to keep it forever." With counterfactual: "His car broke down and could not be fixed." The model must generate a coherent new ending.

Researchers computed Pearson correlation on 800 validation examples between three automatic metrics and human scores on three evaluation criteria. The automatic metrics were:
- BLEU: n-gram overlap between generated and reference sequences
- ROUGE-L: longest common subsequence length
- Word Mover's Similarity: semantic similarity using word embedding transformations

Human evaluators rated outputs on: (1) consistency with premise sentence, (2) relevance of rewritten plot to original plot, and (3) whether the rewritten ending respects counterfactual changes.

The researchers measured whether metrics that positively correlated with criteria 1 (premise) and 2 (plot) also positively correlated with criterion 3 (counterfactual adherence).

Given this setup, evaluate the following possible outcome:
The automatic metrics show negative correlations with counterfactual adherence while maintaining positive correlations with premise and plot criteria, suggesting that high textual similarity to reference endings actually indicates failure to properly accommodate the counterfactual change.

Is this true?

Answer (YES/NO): YES